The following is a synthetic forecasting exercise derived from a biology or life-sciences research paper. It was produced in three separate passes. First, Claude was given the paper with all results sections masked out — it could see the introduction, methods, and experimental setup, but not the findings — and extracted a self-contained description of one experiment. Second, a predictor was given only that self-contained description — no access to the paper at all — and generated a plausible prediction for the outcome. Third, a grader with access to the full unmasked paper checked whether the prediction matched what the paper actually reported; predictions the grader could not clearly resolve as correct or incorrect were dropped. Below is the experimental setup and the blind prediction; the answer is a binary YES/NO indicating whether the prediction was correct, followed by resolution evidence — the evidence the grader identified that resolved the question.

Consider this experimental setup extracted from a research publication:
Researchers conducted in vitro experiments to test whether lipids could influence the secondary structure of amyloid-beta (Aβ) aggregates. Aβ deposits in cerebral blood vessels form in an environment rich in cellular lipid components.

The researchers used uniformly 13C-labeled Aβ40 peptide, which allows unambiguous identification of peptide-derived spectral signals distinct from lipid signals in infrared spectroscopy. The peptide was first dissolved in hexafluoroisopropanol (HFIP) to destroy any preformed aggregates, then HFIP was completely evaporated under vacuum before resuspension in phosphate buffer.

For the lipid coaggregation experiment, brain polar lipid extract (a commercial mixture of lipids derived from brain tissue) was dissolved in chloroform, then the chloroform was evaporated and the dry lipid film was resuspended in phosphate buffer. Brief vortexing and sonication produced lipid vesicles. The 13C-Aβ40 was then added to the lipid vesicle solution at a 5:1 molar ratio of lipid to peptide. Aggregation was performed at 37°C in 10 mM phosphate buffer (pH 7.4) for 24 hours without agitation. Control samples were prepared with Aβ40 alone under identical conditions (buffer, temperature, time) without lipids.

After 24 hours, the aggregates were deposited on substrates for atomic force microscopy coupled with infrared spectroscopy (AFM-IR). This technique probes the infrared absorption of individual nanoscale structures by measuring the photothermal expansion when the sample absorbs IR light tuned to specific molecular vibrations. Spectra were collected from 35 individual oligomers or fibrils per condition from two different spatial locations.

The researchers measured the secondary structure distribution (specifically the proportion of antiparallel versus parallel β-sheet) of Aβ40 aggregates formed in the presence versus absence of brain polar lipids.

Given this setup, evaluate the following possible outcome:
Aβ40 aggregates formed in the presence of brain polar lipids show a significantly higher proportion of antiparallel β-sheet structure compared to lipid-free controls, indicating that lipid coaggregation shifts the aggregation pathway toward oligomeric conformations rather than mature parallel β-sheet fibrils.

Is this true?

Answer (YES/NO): NO